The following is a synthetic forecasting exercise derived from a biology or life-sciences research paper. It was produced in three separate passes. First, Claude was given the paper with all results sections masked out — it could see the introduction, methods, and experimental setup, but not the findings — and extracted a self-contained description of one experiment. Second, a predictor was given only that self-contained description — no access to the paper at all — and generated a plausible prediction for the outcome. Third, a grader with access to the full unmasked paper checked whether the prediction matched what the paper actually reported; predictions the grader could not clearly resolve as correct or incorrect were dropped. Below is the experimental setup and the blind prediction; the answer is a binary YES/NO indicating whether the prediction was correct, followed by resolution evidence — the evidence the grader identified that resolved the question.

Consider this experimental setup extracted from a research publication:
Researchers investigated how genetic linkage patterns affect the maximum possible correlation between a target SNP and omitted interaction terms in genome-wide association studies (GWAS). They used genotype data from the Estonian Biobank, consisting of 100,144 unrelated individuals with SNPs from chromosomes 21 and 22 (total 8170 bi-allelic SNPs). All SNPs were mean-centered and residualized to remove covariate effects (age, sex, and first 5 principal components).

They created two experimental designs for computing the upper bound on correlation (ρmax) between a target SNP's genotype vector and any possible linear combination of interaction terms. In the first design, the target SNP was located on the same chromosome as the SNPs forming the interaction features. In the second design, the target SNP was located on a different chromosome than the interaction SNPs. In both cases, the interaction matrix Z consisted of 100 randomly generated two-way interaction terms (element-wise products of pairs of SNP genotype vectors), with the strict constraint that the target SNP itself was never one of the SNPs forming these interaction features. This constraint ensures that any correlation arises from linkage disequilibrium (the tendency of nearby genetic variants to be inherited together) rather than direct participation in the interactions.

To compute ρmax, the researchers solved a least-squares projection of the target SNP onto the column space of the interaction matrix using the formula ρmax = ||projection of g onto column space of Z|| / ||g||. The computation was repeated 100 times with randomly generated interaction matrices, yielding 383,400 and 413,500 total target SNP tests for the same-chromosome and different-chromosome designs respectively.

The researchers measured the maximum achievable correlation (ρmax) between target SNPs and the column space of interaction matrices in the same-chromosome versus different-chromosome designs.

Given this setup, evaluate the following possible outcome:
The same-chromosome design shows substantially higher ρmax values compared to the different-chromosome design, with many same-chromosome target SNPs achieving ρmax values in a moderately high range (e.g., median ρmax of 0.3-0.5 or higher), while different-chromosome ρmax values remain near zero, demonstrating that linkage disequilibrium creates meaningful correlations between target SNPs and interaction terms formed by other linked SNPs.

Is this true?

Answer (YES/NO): NO